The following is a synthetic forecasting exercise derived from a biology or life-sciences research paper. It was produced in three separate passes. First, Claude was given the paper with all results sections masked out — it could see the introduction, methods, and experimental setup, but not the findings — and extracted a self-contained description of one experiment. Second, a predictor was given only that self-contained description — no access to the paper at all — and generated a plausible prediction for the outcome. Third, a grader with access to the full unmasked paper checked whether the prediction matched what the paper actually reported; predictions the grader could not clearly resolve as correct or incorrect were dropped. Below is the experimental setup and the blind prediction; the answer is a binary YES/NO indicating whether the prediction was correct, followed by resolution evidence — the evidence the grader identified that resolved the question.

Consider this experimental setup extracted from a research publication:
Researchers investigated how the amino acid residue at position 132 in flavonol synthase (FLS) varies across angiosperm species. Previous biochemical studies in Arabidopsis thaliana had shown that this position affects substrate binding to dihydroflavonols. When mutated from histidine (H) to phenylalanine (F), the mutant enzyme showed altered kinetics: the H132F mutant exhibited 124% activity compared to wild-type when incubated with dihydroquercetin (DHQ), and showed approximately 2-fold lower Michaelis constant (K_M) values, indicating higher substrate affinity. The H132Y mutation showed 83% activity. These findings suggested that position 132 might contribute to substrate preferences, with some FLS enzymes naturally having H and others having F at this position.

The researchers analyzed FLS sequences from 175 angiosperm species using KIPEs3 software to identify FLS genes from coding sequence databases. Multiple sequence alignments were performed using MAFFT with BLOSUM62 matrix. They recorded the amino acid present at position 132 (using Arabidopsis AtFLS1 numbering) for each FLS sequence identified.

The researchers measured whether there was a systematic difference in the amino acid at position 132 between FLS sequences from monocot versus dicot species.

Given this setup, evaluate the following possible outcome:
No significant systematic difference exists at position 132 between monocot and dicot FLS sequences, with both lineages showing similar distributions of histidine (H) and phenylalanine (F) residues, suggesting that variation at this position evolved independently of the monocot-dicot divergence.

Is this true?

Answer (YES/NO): NO